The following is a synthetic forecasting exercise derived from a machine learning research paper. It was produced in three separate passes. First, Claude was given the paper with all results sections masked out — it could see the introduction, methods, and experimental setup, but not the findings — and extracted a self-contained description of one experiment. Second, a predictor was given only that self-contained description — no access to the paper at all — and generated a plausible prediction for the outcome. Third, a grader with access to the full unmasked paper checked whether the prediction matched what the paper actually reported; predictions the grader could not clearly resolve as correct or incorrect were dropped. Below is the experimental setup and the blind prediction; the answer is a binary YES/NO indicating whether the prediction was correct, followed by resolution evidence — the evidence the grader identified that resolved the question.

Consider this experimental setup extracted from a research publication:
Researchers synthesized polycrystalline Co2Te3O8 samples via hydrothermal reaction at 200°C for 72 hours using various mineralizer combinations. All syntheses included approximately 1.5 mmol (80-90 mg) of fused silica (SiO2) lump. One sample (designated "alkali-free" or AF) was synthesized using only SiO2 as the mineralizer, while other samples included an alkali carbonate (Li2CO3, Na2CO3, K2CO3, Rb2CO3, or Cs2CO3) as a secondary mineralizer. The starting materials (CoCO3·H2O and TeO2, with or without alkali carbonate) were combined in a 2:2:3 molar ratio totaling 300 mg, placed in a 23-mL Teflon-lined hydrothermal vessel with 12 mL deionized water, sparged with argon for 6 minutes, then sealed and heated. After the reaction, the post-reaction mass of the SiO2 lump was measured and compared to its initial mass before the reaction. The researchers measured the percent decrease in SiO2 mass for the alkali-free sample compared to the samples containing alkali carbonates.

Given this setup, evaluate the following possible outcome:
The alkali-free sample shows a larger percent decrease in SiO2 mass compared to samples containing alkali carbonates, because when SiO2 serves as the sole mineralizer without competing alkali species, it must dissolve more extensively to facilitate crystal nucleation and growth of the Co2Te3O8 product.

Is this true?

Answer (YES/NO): NO